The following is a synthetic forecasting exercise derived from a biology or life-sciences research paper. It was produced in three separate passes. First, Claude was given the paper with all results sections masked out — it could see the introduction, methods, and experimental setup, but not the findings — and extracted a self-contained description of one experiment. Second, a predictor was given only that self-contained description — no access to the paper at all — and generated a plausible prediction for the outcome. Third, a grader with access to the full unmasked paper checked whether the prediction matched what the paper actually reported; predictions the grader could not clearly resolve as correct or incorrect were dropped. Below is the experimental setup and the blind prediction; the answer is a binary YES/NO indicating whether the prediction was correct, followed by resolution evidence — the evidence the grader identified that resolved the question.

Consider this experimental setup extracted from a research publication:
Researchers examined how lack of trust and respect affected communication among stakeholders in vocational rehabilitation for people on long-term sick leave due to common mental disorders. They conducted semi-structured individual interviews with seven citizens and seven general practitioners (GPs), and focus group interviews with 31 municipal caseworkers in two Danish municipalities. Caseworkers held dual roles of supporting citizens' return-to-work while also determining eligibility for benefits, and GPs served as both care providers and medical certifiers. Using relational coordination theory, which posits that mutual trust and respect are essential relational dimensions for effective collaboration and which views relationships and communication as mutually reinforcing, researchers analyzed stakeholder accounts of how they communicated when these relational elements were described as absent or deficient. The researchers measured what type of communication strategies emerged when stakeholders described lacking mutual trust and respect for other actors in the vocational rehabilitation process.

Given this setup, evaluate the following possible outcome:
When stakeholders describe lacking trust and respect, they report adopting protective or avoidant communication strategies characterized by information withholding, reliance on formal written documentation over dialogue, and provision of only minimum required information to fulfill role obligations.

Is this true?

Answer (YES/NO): NO